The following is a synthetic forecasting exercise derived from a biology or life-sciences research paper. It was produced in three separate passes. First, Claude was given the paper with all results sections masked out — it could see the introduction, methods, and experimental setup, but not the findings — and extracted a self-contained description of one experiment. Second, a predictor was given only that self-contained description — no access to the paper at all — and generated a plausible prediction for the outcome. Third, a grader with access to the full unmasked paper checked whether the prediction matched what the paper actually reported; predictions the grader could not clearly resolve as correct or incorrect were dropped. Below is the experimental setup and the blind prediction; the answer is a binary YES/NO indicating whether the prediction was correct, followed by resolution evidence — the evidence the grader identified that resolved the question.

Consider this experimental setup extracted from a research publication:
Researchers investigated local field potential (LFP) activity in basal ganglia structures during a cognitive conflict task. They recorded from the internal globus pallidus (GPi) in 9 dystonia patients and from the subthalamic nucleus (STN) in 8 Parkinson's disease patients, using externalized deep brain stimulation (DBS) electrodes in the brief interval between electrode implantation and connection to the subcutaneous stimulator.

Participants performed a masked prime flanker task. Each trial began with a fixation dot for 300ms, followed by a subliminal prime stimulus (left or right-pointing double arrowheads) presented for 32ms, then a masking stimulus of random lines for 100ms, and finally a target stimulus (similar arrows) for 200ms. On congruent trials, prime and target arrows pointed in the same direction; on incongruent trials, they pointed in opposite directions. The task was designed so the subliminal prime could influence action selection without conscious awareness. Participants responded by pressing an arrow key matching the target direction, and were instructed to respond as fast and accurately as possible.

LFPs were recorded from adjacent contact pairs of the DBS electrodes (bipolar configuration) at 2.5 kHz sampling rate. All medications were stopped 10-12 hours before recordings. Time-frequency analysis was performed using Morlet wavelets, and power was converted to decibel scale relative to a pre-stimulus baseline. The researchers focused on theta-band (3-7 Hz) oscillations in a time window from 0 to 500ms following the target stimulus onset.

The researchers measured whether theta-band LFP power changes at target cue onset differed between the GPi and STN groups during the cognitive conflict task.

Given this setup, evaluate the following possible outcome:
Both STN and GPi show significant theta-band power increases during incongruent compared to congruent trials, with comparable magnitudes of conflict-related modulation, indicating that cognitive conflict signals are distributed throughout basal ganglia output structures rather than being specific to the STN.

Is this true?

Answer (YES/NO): NO